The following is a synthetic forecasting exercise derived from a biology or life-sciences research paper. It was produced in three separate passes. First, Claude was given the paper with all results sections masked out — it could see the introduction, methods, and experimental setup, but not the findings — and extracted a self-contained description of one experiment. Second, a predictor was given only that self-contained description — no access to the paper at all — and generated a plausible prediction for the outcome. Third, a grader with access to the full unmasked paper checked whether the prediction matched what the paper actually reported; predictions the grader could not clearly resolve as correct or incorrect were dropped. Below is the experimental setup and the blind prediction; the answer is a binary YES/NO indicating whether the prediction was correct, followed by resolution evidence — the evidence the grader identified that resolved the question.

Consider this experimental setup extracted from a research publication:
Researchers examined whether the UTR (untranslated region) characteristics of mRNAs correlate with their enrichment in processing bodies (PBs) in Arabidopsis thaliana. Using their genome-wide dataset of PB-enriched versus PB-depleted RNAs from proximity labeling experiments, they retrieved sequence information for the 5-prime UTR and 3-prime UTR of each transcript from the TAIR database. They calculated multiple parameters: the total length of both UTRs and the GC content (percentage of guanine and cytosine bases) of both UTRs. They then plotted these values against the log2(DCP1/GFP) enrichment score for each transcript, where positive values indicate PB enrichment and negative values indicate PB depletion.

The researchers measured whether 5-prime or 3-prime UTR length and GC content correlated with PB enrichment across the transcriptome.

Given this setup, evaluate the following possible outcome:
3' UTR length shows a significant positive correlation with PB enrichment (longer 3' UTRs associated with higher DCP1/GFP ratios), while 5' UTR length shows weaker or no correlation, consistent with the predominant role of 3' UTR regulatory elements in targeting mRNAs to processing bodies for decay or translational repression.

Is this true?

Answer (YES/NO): NO